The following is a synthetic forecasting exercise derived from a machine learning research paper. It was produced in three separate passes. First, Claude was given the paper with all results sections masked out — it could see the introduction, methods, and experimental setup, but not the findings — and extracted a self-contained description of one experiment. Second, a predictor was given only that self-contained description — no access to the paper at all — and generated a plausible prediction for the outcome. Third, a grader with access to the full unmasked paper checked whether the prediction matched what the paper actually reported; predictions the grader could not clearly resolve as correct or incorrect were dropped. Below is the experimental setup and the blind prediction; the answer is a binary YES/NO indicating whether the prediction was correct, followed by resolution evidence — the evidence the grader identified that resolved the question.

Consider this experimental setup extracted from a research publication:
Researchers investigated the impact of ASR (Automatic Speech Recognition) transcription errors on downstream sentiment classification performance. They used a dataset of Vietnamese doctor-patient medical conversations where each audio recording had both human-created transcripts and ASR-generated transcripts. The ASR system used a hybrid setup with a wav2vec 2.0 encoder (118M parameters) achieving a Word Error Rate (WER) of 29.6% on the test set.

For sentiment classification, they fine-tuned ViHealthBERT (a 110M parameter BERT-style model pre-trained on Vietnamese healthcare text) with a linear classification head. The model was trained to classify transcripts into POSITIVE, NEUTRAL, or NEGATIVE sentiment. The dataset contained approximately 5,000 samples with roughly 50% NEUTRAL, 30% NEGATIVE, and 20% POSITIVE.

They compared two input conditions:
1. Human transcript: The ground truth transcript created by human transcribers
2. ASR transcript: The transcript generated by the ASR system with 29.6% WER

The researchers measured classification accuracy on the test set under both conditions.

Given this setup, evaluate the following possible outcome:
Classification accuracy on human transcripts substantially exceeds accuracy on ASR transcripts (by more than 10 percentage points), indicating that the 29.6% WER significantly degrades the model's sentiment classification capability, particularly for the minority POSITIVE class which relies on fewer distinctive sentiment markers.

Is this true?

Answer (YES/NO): NO